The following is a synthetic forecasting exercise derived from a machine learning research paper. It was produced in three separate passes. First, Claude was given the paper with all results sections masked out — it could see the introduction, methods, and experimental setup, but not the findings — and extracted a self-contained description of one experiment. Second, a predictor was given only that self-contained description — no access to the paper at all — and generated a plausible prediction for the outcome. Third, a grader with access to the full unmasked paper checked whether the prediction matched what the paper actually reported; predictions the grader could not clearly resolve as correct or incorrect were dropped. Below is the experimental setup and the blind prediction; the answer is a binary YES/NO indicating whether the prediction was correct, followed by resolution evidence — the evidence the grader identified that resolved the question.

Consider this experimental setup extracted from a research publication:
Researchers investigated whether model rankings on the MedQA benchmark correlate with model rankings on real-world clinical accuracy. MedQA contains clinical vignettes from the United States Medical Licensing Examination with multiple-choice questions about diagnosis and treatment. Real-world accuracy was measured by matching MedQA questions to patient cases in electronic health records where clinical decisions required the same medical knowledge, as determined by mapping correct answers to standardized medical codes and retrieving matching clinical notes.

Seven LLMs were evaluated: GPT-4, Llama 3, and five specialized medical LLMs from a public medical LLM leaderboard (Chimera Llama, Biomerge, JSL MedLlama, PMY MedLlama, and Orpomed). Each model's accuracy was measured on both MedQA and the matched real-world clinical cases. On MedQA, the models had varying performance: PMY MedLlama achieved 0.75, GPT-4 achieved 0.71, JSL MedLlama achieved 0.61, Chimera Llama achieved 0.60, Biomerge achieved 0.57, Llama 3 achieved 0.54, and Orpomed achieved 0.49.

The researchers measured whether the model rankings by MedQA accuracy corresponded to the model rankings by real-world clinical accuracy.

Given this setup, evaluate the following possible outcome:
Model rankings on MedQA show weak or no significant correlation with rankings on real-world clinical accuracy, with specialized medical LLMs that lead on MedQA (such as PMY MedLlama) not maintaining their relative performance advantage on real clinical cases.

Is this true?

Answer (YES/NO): YES